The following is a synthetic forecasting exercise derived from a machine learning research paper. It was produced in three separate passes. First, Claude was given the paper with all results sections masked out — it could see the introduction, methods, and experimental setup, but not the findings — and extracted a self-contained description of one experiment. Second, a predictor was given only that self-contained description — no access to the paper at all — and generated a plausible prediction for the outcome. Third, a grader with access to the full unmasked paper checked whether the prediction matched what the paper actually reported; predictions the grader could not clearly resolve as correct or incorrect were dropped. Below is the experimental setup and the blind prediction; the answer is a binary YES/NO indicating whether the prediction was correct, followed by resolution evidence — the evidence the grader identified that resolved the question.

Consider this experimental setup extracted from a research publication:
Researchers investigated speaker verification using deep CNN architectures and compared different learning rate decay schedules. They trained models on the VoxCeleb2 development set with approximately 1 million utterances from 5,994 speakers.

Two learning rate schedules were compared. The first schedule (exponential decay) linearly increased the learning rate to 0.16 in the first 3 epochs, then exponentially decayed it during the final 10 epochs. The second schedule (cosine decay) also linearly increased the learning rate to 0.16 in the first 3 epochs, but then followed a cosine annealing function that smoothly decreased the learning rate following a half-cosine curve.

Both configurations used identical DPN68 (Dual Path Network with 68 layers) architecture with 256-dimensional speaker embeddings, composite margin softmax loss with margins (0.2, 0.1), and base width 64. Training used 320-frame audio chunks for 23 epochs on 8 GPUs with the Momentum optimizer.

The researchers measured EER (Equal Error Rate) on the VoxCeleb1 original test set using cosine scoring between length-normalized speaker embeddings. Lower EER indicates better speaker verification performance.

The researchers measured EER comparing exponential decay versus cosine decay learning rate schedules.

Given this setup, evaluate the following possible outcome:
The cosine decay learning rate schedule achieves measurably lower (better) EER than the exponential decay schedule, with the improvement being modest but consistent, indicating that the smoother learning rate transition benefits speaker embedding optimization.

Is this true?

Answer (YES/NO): NO